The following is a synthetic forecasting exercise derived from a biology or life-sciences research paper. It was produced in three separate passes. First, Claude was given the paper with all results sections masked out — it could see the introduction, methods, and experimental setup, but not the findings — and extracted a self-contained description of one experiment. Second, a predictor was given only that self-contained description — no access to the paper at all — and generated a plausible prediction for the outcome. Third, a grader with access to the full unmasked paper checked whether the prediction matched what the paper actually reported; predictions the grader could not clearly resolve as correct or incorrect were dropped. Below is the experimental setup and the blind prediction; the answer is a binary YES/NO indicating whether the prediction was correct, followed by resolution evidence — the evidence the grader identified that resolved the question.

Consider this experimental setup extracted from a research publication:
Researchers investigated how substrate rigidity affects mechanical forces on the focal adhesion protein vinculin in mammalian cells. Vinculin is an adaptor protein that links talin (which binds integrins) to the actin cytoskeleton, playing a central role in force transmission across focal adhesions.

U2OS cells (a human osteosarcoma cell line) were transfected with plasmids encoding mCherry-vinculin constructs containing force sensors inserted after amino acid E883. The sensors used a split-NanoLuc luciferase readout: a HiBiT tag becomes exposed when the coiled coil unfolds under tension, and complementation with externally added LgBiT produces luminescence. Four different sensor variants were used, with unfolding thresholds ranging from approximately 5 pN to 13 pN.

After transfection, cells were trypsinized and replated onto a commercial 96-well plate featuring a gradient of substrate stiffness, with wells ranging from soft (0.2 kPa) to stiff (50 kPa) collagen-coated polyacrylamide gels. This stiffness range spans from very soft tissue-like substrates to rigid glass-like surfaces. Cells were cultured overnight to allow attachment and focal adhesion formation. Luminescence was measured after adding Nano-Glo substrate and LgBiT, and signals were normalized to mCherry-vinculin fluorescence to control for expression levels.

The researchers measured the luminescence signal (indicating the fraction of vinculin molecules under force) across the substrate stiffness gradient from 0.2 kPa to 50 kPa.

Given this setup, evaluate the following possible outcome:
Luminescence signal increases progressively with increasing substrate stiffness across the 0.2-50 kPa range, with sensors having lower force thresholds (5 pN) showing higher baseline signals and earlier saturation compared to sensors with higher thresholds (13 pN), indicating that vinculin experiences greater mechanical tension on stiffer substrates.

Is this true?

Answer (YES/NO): NO